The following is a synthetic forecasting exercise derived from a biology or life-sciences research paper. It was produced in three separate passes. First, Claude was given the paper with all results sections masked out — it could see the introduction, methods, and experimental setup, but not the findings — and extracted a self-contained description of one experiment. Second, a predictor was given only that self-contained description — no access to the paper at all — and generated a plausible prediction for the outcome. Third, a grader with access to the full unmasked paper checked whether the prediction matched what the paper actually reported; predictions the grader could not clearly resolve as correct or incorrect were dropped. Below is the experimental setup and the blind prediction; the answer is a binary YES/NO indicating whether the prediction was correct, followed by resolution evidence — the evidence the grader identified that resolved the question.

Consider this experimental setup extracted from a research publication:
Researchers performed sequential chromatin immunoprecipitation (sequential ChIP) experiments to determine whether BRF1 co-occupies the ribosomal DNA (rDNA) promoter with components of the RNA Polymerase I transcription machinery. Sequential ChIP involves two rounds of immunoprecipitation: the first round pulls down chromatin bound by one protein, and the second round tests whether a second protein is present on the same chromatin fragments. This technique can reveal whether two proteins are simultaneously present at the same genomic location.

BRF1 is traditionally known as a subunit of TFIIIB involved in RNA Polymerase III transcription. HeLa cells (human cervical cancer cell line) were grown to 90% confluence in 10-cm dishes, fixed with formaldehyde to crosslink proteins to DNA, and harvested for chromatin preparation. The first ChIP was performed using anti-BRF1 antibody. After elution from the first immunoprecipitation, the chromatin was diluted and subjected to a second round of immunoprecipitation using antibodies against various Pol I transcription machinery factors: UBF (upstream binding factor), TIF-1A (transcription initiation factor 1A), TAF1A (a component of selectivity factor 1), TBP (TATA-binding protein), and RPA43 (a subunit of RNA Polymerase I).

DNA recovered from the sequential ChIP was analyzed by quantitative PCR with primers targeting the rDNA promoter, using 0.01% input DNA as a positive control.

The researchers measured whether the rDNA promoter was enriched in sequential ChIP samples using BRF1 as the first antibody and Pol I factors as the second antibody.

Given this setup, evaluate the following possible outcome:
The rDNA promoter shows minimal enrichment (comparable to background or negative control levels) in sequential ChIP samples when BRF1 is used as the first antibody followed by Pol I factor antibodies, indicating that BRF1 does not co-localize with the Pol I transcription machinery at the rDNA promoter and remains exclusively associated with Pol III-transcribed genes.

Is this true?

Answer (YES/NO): NO